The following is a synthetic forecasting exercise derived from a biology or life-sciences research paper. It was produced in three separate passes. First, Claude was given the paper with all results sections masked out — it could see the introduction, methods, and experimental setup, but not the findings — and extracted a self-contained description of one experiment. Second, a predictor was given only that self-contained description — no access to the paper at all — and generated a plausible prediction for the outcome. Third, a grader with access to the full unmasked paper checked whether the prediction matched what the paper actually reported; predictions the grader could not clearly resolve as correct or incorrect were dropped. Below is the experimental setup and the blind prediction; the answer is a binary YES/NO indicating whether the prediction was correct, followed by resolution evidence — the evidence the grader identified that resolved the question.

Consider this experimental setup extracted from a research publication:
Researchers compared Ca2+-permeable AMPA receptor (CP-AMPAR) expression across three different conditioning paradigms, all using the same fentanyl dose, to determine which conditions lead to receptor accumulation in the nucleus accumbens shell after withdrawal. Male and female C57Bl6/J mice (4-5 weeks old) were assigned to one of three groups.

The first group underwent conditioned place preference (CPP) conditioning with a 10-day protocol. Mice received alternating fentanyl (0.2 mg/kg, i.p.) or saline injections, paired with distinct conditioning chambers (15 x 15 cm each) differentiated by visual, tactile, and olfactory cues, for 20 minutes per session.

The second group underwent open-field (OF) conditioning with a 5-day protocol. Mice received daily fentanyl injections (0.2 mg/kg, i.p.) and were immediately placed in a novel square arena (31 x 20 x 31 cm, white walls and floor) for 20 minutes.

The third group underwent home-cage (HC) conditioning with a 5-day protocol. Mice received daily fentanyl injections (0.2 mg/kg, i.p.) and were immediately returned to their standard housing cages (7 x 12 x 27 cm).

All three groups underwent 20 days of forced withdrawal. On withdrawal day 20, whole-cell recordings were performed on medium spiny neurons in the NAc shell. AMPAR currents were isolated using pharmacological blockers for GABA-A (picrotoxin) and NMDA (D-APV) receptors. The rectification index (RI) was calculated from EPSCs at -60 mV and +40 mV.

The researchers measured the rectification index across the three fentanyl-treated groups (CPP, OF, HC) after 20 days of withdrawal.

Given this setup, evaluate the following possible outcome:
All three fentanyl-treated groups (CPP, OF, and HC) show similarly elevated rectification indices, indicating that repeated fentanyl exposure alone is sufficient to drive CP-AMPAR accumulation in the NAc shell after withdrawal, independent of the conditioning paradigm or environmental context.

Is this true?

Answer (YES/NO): NO